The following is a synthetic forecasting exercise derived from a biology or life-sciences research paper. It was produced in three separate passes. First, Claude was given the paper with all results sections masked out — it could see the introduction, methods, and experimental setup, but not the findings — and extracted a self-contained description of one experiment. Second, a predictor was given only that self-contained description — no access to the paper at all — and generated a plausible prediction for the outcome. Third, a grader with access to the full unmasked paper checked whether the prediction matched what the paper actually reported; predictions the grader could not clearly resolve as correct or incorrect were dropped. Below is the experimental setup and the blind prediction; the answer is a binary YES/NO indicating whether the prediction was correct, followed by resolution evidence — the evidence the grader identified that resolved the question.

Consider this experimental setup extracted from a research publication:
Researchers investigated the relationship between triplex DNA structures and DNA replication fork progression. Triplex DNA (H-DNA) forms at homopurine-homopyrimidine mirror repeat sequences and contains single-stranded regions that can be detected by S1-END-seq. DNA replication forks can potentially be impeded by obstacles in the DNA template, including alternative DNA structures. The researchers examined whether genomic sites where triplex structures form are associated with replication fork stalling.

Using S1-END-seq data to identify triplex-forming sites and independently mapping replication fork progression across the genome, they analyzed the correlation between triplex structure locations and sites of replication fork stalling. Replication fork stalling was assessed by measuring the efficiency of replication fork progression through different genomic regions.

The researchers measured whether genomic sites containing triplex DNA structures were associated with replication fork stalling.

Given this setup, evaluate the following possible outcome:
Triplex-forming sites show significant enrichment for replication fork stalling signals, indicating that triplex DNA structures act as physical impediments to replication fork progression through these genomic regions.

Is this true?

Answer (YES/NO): YES